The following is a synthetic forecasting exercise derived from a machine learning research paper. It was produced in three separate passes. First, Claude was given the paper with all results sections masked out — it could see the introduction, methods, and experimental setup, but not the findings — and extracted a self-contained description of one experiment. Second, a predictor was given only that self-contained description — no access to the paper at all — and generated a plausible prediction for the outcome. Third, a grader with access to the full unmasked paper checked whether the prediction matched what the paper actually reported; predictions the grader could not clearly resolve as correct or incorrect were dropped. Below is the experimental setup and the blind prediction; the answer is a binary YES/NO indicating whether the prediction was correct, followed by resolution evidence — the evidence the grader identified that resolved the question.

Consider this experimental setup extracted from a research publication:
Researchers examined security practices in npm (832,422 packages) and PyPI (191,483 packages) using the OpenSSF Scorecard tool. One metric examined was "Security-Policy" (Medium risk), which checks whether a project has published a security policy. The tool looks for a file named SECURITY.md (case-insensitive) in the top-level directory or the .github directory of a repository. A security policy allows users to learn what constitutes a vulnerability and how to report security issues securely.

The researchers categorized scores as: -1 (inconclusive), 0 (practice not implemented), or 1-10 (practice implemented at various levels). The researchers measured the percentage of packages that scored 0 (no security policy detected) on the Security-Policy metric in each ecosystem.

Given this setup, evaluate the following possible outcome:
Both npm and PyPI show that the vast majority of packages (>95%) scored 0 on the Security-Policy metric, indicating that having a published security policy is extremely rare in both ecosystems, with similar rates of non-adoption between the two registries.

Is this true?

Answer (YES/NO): YES